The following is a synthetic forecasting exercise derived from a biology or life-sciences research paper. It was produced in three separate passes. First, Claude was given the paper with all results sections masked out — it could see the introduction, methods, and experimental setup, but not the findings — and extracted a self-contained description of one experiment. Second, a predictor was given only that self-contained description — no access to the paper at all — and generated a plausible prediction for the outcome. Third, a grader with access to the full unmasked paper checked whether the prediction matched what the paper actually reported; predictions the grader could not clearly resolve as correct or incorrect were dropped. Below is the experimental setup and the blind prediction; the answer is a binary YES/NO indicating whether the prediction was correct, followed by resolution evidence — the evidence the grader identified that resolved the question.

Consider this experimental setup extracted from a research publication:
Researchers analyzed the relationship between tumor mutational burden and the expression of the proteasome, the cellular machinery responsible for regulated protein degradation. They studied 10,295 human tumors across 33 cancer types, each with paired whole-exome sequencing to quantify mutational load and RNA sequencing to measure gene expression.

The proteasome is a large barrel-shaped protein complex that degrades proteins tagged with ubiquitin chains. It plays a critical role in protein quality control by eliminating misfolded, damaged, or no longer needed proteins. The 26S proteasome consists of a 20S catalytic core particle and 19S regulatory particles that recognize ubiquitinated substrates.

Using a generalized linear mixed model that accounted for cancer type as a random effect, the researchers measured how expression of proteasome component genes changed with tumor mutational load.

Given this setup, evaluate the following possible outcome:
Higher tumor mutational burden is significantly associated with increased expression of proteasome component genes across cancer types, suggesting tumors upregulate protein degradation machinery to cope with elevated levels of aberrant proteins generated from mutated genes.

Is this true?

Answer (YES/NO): YES